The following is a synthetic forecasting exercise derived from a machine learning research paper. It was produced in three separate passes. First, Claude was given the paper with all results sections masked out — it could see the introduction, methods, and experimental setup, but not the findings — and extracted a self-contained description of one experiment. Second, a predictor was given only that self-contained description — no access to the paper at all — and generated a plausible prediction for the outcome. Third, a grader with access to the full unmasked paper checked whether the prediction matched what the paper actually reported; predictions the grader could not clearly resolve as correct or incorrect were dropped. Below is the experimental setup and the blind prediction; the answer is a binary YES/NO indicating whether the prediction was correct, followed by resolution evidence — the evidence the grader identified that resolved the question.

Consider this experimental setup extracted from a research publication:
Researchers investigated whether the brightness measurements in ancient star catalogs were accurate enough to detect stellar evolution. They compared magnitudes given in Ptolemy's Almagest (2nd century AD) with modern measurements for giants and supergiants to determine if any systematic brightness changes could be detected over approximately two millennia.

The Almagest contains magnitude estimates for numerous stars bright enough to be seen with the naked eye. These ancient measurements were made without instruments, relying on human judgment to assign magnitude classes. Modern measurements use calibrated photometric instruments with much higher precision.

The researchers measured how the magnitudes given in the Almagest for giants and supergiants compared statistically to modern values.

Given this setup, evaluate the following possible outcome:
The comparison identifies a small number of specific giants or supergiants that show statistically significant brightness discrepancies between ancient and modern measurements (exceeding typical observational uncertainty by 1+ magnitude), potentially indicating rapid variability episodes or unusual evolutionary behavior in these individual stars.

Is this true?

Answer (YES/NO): NO